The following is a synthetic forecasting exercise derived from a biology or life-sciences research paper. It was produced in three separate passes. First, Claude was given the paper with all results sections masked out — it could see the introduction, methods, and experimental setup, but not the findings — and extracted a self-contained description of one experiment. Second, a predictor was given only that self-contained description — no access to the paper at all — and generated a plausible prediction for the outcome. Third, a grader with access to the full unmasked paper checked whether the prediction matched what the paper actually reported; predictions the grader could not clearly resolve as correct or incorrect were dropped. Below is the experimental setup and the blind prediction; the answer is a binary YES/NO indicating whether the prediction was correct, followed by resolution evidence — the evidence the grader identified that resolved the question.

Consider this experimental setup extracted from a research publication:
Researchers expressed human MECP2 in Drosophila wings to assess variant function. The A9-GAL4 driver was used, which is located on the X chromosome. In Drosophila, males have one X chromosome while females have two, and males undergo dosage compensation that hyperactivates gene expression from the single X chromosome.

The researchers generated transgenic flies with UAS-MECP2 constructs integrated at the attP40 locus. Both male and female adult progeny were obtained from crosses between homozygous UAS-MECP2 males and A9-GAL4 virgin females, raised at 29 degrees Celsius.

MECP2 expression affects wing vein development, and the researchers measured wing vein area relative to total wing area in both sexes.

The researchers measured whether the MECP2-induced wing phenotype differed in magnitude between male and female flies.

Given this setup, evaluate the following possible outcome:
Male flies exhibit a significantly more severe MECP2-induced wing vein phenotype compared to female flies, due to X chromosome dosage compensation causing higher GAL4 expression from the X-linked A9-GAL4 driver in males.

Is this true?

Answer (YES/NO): YES